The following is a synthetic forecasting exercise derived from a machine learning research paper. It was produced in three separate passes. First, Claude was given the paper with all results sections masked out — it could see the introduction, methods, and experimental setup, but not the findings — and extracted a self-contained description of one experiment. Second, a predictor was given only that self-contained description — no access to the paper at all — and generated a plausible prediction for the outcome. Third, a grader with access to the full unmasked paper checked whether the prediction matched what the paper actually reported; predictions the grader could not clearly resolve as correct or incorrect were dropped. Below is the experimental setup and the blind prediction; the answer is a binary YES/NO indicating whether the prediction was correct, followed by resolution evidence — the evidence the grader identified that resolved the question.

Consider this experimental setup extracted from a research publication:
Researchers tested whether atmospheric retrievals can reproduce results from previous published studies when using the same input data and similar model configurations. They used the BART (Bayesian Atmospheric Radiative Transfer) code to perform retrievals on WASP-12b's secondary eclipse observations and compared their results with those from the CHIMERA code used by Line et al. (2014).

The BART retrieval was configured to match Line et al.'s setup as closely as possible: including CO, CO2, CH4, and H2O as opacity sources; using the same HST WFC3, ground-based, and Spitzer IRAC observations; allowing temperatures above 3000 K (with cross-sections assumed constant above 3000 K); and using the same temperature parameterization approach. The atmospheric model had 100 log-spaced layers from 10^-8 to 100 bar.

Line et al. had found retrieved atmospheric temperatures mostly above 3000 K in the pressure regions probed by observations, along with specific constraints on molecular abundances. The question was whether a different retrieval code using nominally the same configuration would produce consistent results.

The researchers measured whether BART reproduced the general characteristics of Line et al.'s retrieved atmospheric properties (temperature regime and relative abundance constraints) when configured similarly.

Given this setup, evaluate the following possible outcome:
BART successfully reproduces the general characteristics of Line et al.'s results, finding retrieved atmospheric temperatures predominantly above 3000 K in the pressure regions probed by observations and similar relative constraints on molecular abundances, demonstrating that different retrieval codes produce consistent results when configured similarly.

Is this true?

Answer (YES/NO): NO